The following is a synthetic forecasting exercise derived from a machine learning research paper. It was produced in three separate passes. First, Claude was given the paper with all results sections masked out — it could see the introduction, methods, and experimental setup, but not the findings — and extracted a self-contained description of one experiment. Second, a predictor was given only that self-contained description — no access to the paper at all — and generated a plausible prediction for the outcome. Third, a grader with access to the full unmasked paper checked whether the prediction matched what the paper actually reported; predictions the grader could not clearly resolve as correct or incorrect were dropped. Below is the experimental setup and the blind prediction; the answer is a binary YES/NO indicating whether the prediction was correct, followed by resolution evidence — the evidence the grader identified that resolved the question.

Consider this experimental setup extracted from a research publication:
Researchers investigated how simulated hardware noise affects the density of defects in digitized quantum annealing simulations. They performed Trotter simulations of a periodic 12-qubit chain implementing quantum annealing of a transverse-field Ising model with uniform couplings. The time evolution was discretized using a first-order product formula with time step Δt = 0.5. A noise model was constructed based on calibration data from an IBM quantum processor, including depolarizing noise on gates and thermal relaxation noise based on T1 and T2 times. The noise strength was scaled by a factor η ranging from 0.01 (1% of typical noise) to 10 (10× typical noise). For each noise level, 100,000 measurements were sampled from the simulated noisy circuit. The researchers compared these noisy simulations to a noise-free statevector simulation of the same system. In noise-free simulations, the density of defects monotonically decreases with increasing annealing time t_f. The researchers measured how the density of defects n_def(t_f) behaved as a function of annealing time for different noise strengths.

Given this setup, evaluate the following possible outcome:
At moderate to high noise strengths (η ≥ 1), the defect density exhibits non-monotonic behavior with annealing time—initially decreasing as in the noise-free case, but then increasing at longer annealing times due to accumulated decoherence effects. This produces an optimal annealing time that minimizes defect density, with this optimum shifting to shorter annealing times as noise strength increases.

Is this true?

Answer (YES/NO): YES